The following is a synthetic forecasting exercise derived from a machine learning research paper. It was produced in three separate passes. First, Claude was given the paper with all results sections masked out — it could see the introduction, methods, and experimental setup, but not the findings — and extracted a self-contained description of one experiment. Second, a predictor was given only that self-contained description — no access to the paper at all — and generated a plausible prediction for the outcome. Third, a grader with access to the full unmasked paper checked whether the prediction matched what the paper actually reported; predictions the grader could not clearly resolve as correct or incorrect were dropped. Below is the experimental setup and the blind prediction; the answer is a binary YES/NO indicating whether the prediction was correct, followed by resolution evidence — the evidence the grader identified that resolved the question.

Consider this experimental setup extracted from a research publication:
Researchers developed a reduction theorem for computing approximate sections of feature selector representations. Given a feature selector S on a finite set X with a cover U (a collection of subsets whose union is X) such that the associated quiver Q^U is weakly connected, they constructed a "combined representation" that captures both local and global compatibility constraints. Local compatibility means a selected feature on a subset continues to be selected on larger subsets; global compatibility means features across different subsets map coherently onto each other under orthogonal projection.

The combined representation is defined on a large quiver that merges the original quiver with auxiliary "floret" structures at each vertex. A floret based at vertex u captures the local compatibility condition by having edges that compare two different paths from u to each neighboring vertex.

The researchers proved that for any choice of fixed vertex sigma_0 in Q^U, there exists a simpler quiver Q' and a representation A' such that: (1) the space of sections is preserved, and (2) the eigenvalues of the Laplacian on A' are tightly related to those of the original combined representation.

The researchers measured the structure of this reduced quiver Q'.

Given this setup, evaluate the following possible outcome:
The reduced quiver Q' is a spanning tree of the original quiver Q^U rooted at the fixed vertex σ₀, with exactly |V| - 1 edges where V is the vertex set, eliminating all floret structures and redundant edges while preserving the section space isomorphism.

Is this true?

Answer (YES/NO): NO